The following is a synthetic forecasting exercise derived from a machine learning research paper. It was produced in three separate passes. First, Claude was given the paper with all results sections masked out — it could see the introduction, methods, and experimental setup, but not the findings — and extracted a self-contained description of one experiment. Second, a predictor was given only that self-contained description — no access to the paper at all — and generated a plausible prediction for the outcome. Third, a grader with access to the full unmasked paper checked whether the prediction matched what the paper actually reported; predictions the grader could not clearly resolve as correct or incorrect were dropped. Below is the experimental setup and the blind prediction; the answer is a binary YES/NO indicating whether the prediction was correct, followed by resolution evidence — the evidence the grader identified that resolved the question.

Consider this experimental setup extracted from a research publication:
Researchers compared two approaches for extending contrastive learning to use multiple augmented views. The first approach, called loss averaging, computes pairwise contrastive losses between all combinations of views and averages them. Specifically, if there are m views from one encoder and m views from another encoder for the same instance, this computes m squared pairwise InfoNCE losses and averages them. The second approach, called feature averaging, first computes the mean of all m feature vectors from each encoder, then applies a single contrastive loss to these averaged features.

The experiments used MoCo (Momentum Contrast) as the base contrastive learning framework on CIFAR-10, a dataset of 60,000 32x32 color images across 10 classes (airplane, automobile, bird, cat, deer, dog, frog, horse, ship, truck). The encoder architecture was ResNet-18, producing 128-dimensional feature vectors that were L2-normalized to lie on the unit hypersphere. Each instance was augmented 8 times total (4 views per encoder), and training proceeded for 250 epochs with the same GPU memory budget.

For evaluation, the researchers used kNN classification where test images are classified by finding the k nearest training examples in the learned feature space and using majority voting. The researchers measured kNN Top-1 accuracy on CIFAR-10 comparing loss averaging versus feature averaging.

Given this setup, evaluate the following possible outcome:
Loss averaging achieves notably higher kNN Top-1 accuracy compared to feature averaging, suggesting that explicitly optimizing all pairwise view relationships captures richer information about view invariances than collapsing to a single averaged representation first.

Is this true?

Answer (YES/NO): NO